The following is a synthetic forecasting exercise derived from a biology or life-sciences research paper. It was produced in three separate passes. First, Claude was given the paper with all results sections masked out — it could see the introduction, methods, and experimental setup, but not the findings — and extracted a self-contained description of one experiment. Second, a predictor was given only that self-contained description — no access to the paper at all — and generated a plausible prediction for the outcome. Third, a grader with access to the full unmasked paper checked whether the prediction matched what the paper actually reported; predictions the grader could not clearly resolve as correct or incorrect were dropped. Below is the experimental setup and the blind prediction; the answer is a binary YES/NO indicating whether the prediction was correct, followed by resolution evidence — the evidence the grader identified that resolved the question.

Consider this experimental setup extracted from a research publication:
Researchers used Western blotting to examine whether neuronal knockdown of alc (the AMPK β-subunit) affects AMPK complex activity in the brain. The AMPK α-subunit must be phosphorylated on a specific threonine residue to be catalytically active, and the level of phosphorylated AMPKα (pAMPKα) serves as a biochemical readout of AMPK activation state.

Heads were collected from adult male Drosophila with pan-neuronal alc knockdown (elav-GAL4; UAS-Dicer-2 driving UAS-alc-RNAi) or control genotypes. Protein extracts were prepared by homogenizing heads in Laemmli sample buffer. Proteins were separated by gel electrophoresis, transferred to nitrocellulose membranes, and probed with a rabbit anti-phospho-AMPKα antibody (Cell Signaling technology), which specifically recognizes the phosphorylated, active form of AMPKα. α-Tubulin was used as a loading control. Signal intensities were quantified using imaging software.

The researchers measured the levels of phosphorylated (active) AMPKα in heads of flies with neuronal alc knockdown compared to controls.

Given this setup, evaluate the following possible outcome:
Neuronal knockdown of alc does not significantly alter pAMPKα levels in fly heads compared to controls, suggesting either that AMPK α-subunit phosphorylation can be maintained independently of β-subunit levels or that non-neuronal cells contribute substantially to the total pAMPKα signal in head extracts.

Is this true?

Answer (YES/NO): NO